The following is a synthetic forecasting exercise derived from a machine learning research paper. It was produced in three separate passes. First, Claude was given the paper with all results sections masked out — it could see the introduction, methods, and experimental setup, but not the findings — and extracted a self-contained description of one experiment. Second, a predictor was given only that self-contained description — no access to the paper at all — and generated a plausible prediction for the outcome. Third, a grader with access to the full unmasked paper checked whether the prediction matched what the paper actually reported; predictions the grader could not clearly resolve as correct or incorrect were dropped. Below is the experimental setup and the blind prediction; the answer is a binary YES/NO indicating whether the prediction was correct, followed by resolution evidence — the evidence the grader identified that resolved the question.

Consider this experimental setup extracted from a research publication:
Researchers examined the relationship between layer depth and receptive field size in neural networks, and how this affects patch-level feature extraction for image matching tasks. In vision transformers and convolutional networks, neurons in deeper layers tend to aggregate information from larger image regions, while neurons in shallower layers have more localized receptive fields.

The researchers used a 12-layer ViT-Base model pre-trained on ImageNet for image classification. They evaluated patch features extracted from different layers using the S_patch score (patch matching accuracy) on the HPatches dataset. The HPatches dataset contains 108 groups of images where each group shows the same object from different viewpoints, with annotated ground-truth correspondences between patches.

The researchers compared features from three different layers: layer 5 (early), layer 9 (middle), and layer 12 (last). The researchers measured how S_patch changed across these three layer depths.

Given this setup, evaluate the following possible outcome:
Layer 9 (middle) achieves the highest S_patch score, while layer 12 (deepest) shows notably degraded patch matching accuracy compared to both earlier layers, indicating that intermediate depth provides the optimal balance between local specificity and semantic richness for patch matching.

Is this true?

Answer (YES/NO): NO